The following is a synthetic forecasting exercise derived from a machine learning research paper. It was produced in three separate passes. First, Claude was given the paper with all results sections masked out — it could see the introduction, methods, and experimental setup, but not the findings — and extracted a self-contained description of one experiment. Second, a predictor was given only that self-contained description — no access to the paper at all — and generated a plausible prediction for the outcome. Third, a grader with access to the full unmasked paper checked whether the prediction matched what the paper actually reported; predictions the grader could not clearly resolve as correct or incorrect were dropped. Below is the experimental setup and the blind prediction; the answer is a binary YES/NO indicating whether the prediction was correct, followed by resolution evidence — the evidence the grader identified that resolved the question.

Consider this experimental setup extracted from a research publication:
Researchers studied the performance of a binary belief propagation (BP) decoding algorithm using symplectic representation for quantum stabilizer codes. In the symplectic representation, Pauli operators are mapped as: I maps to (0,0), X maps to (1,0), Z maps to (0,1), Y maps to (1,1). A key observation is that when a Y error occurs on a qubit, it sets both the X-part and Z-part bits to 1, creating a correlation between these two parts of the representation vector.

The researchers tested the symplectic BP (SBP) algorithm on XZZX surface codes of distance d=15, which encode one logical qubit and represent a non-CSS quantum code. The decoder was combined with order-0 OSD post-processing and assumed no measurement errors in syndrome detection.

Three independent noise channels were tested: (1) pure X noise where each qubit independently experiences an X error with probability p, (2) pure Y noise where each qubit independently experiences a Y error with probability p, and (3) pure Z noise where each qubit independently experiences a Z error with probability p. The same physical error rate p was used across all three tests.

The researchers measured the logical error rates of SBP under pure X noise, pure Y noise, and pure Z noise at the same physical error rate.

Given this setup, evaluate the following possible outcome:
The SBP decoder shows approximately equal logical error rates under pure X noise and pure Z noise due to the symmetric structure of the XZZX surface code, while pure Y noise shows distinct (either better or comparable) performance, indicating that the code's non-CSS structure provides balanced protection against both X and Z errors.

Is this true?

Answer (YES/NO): NO